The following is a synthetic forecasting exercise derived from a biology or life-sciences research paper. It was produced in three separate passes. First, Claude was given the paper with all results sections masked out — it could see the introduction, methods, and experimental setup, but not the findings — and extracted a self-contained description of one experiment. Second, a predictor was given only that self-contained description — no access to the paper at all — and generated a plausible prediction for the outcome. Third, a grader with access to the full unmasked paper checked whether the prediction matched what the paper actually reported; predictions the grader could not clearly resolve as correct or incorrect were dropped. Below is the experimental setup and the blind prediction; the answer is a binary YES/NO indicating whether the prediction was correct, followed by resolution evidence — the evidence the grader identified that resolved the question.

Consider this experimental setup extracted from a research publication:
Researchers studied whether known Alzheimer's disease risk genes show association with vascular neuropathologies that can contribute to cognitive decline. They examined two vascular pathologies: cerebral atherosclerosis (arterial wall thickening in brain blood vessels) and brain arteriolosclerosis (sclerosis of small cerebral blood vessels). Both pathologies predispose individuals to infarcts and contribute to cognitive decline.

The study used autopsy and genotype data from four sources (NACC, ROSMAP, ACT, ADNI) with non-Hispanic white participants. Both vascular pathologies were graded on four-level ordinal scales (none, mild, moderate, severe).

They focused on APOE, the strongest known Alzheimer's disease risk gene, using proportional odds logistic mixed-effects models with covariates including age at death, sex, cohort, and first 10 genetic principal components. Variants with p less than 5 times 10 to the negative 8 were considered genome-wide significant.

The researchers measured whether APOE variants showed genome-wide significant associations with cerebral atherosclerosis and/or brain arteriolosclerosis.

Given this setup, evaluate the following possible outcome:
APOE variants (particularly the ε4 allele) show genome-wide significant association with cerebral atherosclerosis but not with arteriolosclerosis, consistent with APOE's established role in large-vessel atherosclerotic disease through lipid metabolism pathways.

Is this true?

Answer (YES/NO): NO